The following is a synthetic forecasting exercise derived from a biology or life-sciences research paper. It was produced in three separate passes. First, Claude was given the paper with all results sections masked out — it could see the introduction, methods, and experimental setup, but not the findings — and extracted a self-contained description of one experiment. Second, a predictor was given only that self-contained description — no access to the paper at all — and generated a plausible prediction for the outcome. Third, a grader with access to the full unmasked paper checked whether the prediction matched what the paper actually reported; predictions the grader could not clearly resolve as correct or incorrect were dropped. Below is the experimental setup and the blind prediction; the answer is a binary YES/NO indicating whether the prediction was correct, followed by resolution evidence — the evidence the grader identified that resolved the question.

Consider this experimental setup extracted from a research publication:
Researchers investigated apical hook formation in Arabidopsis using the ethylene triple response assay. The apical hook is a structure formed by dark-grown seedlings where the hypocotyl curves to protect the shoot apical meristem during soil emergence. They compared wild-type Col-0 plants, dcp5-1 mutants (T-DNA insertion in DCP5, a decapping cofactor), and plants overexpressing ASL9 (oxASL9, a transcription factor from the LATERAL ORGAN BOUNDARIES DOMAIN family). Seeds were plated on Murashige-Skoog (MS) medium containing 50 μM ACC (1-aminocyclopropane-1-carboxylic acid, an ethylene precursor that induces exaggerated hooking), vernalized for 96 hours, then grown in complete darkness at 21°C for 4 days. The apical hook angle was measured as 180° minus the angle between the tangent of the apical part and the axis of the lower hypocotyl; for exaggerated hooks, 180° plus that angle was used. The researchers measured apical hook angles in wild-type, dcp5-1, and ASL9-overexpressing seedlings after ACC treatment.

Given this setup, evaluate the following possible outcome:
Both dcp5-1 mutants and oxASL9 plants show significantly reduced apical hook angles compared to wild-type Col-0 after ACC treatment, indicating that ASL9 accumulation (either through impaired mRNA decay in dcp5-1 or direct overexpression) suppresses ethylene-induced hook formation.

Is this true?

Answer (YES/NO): YES